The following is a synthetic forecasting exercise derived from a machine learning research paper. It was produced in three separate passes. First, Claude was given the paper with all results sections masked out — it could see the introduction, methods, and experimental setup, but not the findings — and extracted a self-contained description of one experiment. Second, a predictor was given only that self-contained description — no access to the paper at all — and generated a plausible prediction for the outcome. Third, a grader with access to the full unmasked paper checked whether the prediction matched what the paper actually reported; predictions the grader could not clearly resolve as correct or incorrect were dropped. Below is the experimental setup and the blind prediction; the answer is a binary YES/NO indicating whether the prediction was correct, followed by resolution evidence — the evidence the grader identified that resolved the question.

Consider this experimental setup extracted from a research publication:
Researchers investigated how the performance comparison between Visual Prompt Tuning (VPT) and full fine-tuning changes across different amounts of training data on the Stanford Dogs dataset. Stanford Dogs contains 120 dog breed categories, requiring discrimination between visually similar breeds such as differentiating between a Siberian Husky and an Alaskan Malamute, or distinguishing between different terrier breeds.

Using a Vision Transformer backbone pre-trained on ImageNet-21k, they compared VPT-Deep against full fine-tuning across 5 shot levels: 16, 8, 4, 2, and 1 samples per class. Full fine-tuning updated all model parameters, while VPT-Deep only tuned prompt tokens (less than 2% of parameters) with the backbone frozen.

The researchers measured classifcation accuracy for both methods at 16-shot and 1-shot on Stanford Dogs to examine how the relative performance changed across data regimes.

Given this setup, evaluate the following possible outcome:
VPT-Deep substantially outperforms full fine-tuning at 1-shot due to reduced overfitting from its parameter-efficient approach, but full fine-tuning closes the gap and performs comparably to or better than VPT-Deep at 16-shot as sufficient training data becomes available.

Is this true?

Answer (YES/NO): NO